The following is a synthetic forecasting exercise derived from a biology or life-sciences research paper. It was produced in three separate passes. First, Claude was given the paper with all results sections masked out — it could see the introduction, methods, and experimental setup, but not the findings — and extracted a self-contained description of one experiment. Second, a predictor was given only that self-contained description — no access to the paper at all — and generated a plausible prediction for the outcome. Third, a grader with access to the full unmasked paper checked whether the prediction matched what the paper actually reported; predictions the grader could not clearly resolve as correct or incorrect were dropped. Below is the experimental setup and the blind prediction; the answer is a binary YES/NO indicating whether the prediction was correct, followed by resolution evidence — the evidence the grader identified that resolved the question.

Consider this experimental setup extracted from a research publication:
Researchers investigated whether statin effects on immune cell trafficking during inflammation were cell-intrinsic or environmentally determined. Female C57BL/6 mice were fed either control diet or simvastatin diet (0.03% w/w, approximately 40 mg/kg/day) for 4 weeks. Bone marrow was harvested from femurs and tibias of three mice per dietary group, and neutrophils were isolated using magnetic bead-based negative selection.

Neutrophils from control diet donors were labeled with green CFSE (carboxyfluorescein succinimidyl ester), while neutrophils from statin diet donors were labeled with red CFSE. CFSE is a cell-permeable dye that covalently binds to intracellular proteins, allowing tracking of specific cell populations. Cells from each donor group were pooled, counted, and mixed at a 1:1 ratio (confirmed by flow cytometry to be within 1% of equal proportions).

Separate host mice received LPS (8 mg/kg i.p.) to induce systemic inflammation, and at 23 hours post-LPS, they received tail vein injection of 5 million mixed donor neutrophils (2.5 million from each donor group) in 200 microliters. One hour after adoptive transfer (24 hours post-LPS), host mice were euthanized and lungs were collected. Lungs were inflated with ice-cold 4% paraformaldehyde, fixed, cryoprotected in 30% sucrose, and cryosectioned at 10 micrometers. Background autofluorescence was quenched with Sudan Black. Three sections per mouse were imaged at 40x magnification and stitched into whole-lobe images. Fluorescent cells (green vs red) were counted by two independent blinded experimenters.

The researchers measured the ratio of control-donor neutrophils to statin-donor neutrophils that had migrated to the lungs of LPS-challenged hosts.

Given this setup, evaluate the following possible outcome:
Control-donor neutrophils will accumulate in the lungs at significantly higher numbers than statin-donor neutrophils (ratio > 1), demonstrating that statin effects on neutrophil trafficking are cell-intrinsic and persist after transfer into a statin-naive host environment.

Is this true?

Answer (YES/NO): YES